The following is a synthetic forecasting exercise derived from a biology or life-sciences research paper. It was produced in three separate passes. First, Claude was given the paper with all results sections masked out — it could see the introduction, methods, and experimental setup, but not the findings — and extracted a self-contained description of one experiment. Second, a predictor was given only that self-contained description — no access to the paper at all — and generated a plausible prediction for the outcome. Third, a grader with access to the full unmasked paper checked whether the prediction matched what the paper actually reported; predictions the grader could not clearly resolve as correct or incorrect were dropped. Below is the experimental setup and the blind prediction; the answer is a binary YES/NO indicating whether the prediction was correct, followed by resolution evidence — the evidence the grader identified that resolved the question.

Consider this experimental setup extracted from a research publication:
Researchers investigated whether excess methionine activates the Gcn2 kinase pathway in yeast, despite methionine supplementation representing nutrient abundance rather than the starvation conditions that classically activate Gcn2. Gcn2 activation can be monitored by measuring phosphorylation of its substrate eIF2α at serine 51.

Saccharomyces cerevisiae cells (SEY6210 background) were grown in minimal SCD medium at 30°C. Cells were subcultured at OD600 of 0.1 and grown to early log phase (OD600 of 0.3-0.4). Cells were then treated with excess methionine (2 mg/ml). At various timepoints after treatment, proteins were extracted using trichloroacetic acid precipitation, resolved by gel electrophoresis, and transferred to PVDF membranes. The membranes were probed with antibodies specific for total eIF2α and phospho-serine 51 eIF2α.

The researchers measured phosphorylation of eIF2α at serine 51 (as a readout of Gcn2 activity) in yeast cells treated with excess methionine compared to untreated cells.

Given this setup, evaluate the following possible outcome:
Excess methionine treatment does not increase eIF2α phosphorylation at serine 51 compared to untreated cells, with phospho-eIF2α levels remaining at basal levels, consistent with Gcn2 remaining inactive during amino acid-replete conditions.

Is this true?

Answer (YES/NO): NO